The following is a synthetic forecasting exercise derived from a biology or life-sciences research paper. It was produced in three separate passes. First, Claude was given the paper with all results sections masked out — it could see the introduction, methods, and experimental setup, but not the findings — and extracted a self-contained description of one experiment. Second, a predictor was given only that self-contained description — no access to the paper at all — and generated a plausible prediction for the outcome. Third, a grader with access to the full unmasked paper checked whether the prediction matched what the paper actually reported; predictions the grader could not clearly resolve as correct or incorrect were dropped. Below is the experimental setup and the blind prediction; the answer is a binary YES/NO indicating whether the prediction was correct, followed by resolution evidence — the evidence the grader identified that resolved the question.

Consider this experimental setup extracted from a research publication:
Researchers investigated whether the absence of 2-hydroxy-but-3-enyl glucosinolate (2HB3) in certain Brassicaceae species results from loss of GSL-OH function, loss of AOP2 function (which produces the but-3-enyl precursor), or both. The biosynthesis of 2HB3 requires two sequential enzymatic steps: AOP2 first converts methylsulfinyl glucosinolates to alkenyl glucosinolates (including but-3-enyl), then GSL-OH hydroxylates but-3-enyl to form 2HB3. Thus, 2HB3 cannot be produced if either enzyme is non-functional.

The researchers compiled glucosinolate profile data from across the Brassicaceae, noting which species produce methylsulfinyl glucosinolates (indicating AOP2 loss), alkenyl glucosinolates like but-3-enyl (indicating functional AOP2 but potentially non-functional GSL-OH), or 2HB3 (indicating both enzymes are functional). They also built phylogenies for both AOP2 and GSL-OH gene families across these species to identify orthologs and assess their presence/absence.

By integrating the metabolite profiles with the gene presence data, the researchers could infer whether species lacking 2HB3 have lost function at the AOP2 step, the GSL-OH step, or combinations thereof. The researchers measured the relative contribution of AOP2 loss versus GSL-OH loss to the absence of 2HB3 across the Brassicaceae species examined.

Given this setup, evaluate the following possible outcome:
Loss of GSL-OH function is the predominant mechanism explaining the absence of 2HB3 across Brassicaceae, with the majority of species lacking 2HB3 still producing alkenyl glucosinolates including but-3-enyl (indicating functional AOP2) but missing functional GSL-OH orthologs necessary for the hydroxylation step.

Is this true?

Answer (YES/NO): NO